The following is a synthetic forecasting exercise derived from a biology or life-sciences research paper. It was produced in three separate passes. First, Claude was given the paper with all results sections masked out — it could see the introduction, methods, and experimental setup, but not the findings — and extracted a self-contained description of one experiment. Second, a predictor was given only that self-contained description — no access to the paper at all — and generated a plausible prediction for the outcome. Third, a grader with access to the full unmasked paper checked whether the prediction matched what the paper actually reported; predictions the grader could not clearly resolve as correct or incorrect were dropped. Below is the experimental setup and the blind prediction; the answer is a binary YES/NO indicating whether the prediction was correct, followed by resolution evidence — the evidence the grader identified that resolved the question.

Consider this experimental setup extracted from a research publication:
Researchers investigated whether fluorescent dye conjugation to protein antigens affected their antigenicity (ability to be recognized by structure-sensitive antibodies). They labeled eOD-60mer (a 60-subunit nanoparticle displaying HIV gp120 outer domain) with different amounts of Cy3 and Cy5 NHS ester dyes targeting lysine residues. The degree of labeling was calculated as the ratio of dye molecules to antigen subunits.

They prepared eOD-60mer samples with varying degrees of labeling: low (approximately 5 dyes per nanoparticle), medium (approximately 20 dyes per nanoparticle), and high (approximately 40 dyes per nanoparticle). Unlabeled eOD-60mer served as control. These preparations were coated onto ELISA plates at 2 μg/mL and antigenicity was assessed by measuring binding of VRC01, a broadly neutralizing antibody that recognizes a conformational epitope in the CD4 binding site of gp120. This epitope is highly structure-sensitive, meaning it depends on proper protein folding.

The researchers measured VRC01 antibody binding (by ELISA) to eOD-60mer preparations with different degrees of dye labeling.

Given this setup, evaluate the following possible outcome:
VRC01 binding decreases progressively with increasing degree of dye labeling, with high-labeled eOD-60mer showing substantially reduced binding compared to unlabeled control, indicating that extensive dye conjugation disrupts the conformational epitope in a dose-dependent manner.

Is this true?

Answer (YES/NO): NO